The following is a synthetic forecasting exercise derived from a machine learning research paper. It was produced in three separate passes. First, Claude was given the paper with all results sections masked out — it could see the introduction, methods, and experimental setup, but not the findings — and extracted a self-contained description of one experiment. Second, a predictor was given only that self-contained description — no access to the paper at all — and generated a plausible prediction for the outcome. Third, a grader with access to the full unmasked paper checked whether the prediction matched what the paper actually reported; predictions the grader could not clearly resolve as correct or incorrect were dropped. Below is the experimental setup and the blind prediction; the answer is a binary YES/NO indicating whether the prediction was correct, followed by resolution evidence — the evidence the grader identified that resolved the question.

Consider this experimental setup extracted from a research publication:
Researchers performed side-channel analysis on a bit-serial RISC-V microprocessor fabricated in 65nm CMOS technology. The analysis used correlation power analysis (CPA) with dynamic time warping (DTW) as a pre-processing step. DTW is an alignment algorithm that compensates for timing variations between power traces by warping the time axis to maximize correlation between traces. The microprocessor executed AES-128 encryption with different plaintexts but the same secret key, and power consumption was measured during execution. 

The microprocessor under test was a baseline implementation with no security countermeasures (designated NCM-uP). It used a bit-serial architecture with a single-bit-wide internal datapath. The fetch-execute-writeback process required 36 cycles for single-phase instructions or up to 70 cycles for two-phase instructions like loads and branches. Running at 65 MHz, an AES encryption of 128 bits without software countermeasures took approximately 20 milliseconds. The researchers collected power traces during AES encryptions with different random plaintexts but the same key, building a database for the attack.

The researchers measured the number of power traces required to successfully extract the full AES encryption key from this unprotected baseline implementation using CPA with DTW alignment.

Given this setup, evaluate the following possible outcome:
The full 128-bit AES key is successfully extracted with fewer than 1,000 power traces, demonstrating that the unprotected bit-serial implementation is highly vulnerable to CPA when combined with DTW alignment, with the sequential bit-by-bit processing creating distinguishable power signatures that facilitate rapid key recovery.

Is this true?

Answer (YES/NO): YES